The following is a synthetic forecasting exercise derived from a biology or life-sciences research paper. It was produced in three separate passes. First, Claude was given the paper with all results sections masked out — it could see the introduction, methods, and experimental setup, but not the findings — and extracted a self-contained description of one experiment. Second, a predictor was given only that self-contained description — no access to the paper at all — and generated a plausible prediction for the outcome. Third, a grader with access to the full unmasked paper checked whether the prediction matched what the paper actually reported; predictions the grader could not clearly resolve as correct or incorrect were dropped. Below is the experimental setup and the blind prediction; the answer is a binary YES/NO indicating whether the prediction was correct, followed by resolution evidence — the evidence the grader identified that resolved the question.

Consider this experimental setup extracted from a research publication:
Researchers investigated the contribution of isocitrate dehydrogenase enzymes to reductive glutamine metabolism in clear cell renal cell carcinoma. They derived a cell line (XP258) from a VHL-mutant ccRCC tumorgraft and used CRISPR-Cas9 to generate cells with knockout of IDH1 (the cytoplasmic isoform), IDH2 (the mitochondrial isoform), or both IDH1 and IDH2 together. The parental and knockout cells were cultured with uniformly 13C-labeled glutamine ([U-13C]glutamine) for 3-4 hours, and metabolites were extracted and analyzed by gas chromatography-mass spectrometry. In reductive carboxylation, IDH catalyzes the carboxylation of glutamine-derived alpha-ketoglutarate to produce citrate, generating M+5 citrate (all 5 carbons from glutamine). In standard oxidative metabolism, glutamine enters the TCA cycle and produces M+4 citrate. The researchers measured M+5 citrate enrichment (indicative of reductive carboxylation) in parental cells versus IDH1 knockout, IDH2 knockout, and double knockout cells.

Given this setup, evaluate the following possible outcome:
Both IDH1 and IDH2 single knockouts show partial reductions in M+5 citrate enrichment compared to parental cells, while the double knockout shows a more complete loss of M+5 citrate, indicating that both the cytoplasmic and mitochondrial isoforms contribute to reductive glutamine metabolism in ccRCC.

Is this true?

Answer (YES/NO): NO